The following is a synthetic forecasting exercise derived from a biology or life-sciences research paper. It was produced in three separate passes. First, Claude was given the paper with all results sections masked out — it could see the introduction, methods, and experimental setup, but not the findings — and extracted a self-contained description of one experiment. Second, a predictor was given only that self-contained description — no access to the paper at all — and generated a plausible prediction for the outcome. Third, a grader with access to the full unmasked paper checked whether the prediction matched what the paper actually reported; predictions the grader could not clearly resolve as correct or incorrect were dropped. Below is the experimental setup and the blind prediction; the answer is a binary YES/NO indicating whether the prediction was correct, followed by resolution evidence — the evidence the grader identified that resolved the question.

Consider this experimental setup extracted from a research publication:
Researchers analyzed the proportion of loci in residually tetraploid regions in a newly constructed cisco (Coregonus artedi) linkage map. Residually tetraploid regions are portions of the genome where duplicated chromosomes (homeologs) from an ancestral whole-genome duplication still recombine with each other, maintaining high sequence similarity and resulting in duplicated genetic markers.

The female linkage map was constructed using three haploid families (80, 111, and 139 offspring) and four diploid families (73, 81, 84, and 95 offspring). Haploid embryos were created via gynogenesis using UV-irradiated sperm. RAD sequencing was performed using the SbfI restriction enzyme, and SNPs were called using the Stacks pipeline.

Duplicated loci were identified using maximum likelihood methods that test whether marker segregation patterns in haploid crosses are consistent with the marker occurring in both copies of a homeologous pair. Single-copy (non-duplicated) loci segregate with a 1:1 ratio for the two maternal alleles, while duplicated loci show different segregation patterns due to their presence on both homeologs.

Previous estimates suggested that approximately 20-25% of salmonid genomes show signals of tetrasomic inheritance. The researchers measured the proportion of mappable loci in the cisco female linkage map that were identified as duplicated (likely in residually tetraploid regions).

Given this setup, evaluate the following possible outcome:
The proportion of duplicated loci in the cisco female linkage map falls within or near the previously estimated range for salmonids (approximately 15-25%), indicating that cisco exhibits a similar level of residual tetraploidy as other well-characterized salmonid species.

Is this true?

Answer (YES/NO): NO